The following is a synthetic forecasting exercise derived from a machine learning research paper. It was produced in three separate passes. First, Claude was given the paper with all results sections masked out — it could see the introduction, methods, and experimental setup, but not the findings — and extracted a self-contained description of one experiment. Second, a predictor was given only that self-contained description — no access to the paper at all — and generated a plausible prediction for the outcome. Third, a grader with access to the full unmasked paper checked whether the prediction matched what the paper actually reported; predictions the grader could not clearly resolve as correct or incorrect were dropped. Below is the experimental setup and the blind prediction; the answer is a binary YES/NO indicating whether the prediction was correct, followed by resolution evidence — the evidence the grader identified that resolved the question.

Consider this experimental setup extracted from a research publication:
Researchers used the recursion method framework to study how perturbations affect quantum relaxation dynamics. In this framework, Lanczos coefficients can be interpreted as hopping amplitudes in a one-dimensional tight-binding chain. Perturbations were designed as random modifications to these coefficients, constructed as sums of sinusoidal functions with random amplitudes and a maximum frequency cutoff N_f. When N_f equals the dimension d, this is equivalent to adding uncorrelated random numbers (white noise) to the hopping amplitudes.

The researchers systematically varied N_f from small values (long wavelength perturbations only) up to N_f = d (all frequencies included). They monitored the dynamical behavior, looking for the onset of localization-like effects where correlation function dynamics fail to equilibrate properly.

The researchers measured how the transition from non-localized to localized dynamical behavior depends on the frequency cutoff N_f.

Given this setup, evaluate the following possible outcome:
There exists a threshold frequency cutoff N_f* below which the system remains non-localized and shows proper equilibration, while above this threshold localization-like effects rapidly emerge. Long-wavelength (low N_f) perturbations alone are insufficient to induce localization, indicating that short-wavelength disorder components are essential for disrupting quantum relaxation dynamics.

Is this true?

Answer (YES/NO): YES